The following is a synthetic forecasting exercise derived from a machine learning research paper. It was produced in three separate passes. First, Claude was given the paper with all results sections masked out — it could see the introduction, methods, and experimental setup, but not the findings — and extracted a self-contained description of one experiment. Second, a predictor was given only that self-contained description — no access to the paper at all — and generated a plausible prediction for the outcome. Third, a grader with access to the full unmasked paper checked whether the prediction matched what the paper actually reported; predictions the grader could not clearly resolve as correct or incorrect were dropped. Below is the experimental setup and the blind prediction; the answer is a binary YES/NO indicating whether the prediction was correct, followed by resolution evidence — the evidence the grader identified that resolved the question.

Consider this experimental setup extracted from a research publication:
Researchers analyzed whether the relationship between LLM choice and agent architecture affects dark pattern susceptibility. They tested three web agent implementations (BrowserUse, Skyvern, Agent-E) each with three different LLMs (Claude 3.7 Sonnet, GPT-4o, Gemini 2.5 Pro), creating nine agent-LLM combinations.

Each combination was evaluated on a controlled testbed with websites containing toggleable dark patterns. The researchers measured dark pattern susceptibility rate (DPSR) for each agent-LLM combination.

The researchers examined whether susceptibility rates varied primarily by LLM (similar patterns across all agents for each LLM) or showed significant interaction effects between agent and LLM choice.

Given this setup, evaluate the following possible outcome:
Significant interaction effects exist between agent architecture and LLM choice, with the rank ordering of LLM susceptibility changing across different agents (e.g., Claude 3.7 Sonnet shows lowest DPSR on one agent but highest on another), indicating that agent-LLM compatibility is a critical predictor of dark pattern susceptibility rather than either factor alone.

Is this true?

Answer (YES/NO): YES